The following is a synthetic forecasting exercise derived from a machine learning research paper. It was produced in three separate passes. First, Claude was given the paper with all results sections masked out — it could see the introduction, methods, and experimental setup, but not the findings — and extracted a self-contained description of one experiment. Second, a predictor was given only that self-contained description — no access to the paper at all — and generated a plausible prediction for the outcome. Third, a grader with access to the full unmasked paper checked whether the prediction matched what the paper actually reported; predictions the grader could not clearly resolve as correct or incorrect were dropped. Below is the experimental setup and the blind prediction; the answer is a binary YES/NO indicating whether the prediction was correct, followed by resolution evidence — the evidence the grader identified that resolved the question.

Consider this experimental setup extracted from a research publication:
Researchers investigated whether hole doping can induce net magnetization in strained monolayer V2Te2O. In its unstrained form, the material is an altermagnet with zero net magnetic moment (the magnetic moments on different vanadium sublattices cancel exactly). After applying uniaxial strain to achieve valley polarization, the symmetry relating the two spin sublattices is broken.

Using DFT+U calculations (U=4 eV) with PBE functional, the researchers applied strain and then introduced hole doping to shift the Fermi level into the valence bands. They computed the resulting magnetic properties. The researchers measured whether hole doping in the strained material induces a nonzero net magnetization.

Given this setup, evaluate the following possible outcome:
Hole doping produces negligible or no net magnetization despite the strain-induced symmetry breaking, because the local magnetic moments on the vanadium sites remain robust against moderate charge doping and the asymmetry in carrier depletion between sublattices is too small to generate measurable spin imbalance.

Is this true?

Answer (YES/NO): NO